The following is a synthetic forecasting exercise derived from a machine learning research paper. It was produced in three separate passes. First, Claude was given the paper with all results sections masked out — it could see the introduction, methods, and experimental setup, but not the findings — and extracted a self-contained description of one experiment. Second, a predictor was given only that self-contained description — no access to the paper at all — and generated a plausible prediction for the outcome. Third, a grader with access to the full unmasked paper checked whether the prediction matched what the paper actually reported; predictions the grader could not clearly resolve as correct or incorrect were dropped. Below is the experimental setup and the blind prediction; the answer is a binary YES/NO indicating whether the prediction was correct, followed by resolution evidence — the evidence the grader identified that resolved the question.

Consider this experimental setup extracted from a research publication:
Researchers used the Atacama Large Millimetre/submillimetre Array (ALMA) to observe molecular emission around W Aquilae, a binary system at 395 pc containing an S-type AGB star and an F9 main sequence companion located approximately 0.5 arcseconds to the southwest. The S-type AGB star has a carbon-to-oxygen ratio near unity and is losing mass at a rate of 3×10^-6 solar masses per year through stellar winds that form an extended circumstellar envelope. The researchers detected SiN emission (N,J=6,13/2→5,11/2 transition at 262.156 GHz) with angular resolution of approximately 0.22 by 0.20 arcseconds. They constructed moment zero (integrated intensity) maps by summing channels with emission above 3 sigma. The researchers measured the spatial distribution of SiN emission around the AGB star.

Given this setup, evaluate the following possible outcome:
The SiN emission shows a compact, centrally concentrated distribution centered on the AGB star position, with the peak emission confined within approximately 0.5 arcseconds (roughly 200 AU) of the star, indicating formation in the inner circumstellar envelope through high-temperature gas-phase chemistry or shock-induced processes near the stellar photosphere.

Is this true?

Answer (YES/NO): NO